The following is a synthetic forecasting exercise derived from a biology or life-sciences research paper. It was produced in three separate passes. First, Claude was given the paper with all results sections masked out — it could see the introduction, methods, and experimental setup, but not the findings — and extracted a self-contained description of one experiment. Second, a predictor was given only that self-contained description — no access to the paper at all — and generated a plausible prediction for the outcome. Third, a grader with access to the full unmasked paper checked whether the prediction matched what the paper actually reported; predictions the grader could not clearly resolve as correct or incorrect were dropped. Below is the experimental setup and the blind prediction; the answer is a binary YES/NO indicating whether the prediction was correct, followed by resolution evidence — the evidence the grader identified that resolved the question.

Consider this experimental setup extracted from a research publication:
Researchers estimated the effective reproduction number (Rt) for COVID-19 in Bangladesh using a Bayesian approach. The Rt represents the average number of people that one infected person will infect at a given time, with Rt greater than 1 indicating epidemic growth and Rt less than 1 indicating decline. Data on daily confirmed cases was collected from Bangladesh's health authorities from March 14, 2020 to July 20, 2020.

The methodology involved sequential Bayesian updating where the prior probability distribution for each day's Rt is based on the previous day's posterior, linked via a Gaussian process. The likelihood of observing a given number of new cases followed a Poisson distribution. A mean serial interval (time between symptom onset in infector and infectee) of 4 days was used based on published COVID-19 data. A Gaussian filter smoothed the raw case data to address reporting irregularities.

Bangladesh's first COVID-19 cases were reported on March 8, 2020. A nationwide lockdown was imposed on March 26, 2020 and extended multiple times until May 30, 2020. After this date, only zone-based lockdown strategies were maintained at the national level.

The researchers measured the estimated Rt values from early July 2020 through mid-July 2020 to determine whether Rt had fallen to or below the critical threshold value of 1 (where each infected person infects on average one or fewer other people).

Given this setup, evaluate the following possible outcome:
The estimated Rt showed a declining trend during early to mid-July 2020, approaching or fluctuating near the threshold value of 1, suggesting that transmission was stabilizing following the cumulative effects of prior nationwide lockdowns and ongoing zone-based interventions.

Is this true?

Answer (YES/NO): YES